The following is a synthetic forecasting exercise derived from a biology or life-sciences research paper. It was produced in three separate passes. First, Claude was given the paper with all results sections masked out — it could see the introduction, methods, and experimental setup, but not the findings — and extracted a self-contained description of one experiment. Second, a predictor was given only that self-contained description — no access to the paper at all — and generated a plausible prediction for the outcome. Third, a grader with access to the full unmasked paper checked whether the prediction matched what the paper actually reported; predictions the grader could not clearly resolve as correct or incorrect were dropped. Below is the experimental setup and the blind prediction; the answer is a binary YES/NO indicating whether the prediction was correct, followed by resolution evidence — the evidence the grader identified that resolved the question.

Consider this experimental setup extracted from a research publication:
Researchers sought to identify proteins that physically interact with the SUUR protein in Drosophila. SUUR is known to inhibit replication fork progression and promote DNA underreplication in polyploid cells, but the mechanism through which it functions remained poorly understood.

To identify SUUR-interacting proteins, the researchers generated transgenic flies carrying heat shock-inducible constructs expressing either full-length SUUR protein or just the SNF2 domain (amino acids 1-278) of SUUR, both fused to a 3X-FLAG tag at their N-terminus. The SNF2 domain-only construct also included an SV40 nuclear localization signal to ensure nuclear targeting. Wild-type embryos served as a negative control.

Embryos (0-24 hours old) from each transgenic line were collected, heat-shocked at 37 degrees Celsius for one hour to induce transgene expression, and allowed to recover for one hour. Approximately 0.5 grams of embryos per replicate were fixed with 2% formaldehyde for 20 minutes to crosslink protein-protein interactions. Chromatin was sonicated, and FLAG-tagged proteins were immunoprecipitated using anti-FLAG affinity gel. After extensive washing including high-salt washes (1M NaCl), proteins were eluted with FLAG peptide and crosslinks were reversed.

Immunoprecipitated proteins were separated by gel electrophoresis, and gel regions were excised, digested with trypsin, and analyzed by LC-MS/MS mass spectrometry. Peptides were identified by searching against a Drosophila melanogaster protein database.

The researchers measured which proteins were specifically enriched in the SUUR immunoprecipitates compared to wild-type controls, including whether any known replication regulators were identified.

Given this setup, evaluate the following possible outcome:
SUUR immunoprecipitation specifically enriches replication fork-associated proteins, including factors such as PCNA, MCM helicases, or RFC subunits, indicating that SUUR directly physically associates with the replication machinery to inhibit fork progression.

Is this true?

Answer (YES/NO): NO